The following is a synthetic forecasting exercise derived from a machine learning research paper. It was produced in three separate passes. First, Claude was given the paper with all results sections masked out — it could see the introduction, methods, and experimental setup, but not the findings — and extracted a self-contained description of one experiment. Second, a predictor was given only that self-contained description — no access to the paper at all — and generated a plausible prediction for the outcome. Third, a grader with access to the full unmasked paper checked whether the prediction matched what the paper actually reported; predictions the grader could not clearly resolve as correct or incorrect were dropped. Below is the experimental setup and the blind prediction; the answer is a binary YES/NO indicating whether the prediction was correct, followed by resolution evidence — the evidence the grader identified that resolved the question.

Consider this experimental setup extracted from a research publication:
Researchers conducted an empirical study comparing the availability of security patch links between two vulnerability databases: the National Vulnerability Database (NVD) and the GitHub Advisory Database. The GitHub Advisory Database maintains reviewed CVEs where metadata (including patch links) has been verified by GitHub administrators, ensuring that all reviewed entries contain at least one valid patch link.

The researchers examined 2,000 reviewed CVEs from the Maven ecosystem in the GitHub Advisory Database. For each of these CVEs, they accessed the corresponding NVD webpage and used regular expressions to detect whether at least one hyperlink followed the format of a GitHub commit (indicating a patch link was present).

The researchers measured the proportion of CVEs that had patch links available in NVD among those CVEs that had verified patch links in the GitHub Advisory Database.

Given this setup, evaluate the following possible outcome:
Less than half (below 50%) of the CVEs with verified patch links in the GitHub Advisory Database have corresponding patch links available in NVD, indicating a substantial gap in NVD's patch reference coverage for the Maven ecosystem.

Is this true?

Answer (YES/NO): YES